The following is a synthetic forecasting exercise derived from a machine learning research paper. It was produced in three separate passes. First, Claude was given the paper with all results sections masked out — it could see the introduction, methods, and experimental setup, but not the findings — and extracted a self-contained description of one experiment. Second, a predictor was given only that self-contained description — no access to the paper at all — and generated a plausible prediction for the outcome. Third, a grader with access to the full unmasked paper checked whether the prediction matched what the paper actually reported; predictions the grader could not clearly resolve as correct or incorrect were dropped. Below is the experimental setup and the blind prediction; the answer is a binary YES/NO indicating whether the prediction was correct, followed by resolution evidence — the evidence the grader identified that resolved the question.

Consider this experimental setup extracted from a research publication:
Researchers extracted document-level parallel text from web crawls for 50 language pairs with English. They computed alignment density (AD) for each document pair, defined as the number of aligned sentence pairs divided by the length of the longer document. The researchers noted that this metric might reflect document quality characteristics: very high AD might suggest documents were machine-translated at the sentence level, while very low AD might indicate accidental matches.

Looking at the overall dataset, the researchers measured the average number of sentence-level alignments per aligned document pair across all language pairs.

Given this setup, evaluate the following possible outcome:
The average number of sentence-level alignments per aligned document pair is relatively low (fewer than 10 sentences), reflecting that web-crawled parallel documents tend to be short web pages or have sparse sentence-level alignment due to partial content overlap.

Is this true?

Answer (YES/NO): NO